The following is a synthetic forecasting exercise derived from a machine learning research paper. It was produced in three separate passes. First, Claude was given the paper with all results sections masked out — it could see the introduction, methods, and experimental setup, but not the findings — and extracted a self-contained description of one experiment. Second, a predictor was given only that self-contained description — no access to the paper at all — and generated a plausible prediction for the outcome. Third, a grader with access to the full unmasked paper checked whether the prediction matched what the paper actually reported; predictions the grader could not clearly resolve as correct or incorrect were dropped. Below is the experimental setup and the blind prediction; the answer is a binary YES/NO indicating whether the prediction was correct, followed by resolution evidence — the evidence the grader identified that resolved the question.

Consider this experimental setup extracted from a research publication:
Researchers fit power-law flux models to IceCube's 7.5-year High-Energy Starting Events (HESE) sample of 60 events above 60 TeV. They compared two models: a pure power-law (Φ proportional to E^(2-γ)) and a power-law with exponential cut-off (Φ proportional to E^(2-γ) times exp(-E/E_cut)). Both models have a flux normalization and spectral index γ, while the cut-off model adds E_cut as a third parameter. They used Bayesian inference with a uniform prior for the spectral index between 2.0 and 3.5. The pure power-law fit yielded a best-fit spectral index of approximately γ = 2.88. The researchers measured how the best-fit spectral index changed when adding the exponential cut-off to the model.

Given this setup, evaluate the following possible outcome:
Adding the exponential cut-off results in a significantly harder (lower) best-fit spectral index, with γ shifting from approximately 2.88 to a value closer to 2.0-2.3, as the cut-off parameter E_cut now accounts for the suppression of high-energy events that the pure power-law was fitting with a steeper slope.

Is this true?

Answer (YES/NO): NO